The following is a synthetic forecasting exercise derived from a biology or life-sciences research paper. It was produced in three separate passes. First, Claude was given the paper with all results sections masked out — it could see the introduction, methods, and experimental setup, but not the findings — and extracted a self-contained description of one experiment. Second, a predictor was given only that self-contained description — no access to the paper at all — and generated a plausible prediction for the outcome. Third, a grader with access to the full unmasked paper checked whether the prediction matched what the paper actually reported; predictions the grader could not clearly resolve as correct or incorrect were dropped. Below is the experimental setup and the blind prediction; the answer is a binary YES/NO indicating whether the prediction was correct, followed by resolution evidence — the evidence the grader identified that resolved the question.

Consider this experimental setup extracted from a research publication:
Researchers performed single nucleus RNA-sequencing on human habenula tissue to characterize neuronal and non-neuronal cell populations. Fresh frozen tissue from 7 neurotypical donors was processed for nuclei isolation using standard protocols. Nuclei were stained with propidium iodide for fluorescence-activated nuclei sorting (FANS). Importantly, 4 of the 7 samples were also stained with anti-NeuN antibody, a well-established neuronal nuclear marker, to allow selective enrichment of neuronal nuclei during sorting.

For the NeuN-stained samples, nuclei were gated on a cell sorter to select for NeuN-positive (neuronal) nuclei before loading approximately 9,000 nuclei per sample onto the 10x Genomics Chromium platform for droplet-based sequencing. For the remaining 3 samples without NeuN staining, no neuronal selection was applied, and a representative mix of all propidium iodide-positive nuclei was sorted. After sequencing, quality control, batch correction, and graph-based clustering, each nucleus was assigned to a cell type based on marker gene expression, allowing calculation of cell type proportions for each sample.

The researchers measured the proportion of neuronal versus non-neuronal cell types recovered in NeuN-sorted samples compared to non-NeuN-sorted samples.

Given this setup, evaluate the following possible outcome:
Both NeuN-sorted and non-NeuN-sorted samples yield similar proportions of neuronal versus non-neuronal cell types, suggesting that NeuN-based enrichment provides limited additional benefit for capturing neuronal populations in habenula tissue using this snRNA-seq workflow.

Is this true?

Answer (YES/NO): NO